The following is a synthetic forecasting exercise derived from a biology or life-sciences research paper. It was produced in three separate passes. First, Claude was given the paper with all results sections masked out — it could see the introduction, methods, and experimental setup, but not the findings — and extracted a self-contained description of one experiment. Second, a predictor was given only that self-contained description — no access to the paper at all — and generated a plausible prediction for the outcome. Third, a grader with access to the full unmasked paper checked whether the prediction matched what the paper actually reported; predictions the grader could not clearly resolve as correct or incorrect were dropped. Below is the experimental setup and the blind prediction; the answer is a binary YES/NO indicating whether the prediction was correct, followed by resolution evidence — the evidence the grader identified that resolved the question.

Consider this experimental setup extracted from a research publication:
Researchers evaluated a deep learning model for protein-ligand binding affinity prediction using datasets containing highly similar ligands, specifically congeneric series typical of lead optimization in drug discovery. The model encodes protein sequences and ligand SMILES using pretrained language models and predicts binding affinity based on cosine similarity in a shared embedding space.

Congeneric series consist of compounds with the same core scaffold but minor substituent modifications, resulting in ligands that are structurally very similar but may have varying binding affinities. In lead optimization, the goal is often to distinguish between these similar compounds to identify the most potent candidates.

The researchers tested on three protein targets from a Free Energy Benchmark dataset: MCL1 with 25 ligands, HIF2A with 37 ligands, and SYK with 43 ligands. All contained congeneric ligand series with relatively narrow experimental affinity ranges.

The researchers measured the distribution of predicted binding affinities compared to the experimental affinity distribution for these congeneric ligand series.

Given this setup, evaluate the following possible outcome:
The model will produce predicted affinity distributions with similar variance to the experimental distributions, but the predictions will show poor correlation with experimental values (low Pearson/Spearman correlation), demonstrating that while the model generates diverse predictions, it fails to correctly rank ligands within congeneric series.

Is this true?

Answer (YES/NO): NO